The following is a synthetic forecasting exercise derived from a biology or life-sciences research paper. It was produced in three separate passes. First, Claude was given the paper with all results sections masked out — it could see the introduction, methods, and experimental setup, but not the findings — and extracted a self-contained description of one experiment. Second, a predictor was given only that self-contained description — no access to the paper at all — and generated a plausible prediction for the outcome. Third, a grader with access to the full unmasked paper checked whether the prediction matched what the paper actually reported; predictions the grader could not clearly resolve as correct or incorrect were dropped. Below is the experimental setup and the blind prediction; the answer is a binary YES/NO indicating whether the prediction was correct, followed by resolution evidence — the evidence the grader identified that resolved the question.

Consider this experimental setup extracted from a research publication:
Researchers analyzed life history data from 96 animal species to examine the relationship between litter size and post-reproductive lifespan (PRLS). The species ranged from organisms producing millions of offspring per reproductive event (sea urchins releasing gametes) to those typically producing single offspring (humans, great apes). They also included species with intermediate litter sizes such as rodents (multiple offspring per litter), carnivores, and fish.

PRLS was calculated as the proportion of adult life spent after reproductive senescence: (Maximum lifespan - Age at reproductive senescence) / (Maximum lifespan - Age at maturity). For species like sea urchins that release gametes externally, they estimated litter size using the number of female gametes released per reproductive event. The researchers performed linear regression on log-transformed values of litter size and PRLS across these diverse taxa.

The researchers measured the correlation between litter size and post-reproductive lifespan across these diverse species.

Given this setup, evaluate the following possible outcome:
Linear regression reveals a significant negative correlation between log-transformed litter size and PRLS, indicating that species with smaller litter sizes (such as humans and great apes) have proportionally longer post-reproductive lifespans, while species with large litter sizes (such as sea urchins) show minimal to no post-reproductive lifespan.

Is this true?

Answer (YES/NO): YES